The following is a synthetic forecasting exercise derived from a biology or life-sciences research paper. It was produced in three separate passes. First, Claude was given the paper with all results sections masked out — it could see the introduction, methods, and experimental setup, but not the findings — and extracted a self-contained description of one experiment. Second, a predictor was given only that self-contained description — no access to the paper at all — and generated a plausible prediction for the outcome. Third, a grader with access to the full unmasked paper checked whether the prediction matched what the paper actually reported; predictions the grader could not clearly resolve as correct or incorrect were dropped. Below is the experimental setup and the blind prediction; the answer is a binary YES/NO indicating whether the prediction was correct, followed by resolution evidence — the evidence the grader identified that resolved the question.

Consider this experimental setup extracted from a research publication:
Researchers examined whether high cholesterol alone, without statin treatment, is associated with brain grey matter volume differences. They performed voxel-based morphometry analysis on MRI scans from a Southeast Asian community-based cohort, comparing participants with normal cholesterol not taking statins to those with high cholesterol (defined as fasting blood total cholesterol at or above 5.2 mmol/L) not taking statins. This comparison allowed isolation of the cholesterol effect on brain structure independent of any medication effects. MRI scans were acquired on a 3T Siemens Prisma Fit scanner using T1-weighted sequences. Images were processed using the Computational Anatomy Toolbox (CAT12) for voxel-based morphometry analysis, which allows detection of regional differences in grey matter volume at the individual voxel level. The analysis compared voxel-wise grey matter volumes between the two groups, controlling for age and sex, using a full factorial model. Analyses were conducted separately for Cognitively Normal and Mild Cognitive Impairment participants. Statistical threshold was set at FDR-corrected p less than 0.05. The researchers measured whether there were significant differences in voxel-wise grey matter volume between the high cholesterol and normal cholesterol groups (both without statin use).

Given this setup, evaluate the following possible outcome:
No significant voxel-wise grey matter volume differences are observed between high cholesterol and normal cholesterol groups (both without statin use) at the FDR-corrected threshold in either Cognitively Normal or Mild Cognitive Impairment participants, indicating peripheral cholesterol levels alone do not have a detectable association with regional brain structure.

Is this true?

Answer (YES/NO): YES